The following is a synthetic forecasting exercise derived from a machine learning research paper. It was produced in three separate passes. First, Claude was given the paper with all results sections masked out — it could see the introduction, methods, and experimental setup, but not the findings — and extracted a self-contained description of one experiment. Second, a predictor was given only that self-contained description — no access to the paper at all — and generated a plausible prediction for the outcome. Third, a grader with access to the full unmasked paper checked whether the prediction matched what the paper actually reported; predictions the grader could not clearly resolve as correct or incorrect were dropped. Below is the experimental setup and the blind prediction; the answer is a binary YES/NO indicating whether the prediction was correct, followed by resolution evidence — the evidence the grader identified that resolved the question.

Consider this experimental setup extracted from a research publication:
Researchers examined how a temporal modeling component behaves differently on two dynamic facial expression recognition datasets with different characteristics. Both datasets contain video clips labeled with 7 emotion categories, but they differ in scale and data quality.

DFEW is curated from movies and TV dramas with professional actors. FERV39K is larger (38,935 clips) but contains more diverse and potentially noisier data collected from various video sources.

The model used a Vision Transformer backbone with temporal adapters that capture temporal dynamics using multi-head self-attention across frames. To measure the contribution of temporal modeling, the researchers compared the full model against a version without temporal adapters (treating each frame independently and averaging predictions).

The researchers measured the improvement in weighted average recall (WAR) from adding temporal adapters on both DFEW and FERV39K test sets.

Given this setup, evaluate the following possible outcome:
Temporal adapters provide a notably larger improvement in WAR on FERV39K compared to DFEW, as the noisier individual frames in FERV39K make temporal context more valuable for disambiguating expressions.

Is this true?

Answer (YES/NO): NO